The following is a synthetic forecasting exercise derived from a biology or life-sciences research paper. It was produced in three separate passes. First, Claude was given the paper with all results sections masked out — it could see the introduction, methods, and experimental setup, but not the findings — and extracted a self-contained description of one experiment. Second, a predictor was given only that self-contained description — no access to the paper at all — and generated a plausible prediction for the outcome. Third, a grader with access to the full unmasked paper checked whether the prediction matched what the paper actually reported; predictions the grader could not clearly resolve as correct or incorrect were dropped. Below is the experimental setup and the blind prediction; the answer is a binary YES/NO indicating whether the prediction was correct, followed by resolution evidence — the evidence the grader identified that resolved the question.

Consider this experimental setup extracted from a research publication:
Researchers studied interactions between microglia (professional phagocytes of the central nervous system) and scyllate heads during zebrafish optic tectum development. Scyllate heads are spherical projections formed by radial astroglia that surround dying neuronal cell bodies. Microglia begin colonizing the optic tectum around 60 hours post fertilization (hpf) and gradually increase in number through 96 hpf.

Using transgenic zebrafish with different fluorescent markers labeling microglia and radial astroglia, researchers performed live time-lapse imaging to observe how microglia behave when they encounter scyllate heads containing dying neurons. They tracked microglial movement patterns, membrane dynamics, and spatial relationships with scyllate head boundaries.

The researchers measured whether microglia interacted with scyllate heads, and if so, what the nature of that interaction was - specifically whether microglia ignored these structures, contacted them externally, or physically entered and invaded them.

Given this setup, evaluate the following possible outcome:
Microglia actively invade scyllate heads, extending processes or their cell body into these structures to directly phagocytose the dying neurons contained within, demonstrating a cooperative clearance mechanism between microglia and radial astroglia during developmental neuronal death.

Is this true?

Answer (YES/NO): YES